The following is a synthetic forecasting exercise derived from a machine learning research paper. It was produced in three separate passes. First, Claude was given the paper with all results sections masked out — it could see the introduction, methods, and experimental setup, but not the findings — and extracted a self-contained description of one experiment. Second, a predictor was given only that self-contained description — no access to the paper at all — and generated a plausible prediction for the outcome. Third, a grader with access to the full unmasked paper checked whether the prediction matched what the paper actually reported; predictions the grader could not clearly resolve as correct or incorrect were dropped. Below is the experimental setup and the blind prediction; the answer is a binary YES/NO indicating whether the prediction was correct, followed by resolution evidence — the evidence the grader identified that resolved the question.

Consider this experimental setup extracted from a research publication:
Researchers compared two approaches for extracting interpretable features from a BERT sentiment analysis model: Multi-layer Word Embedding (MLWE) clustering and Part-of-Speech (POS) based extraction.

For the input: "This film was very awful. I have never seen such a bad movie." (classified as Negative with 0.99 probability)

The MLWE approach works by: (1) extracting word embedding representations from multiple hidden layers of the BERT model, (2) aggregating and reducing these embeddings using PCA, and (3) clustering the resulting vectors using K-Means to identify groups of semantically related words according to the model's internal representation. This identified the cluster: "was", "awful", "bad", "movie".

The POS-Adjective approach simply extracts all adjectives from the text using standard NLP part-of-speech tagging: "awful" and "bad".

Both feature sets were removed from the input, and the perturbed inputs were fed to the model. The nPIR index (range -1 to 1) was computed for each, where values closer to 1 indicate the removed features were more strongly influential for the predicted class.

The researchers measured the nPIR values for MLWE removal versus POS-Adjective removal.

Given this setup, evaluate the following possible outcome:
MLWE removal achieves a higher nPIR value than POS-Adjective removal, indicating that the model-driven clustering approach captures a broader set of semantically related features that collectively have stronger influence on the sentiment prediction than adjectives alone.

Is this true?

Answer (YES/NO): NO